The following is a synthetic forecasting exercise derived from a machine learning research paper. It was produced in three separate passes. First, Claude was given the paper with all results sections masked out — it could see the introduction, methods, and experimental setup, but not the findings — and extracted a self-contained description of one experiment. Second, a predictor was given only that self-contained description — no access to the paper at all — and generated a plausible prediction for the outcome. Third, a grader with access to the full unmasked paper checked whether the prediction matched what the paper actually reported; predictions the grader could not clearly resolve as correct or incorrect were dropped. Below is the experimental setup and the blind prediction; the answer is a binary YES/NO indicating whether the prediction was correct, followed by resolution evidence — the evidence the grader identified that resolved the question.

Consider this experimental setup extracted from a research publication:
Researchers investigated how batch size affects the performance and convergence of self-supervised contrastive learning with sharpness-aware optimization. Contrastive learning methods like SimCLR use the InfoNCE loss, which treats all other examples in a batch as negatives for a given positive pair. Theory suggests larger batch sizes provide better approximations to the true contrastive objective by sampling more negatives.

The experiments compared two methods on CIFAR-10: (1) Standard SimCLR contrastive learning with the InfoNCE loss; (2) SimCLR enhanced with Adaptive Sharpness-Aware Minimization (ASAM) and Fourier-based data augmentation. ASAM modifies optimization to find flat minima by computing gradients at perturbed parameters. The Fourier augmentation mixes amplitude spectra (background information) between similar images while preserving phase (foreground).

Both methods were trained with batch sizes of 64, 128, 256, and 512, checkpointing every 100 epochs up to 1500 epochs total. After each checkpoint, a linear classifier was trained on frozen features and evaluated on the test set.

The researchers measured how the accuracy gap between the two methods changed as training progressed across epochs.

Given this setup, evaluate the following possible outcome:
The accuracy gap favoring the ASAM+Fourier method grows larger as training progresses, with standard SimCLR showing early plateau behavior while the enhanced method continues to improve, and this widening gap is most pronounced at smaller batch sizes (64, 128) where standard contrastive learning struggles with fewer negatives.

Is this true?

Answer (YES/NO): NO